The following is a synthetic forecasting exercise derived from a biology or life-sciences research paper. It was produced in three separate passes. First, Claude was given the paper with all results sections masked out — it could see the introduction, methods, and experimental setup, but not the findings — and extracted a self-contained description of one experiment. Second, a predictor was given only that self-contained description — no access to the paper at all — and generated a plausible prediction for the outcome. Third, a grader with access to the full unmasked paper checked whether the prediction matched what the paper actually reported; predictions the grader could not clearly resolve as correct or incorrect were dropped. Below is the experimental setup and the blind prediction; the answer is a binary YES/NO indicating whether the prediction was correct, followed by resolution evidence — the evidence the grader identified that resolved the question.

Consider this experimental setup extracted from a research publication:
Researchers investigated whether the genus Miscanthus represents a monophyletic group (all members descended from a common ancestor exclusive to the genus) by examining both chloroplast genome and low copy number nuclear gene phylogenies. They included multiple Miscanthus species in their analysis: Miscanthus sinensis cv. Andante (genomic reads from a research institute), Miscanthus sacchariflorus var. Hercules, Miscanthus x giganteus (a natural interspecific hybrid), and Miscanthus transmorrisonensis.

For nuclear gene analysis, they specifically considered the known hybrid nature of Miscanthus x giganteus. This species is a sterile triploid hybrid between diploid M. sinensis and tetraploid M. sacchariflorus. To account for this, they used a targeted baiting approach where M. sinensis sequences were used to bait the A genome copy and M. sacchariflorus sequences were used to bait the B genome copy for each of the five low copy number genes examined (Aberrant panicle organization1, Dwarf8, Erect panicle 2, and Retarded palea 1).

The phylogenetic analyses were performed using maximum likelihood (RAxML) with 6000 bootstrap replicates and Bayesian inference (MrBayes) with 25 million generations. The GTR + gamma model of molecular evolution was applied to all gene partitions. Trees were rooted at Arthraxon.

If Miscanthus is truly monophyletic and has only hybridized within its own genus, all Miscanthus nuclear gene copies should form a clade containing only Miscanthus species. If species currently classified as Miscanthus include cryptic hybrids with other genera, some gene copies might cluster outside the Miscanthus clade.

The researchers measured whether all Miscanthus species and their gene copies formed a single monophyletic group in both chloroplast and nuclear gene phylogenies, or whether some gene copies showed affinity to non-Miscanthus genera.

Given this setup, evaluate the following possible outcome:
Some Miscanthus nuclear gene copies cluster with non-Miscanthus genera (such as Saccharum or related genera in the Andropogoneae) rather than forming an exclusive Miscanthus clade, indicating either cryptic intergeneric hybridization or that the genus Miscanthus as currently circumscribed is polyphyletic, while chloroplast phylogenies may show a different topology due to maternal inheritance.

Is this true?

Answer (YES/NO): NO